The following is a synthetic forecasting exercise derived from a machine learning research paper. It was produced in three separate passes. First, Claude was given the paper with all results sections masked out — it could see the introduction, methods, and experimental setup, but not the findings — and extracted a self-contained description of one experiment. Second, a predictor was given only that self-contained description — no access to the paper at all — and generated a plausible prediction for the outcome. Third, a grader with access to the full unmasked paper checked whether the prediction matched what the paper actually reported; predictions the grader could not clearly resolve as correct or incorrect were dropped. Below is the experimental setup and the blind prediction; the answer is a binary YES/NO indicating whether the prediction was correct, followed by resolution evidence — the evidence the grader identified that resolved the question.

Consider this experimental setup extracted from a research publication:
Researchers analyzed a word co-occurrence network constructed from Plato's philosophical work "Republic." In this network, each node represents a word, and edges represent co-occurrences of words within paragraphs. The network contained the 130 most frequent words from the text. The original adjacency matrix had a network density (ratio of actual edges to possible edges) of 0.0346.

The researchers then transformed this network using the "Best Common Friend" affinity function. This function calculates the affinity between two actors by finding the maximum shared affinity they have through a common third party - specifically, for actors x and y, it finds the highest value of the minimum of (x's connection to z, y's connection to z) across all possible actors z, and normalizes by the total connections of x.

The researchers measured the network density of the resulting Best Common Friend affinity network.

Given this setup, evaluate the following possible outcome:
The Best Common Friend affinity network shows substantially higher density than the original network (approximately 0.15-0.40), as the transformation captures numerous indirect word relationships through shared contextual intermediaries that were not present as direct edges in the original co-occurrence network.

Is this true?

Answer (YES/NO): YES